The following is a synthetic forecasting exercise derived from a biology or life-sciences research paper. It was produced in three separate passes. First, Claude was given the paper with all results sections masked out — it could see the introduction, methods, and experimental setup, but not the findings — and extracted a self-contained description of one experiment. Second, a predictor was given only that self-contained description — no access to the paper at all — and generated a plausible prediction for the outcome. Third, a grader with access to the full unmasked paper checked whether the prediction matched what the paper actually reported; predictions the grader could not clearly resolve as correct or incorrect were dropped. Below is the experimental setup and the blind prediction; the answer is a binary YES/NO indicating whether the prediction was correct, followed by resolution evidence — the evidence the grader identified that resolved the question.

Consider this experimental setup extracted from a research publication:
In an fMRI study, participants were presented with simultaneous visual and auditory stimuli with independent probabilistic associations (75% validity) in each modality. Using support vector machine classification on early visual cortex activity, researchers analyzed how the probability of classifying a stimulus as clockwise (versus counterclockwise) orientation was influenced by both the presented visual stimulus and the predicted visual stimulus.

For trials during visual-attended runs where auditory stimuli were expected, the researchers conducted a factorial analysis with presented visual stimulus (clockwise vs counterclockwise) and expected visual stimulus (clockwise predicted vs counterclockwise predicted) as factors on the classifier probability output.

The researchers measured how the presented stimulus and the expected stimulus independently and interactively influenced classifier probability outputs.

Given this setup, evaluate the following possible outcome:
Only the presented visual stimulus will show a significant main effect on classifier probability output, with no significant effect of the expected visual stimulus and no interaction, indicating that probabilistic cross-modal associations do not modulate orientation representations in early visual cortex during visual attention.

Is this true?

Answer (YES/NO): NO